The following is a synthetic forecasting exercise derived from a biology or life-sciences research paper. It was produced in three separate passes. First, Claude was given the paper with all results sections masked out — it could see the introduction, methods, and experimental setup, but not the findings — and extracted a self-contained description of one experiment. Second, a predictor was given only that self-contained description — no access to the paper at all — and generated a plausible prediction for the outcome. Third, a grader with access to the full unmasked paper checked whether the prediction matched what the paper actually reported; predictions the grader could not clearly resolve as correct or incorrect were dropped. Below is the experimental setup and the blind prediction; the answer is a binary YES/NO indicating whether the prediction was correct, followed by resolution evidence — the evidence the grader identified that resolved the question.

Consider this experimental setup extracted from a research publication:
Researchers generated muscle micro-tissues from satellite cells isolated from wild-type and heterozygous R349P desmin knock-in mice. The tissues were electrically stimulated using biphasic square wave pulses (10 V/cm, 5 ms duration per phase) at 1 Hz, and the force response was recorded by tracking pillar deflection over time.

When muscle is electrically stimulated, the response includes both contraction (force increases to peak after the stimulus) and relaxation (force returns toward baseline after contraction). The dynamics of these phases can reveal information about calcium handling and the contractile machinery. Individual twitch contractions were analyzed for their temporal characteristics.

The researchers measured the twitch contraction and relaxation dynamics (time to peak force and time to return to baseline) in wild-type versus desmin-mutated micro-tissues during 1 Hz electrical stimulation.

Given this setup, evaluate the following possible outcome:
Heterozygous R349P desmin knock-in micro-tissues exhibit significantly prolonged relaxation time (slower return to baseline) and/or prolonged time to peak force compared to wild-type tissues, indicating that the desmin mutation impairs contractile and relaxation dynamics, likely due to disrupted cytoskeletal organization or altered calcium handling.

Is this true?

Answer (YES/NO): NO